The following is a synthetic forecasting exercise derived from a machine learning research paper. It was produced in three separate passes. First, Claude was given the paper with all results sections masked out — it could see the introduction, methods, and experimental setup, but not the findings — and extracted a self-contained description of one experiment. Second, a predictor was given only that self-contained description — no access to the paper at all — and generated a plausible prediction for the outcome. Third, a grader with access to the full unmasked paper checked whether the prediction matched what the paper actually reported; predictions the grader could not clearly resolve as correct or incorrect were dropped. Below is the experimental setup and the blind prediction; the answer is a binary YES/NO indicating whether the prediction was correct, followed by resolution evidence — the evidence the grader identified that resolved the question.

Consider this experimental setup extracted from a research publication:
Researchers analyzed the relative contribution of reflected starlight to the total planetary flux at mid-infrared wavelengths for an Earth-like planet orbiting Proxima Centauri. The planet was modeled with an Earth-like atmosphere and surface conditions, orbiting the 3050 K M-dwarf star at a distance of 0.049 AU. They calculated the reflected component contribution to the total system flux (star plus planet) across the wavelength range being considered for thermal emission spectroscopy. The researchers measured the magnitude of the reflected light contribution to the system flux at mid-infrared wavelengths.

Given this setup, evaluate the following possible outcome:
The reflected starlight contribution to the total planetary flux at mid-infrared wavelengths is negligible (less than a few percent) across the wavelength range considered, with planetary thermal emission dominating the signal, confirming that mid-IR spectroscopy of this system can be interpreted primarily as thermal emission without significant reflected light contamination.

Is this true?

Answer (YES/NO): YES